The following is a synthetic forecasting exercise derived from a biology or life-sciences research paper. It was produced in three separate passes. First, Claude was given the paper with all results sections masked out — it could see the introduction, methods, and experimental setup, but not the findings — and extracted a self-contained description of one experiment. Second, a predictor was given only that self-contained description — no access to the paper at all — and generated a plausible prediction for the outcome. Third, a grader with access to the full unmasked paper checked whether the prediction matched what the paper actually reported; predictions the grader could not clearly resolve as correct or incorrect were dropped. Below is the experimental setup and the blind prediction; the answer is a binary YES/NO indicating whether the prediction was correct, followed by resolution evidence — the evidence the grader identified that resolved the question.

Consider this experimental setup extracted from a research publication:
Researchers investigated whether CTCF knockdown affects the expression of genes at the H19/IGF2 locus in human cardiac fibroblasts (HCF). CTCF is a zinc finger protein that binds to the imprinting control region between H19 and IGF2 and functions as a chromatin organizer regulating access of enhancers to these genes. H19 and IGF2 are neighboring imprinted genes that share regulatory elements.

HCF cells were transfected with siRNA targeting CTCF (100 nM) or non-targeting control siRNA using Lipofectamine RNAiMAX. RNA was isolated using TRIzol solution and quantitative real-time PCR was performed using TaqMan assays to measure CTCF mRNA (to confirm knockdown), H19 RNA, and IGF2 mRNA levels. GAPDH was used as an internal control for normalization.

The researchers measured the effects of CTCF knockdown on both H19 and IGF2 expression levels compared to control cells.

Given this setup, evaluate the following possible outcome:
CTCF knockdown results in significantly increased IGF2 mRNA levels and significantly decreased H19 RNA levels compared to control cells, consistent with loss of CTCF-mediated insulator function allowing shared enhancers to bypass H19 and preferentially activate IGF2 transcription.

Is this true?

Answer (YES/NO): YES